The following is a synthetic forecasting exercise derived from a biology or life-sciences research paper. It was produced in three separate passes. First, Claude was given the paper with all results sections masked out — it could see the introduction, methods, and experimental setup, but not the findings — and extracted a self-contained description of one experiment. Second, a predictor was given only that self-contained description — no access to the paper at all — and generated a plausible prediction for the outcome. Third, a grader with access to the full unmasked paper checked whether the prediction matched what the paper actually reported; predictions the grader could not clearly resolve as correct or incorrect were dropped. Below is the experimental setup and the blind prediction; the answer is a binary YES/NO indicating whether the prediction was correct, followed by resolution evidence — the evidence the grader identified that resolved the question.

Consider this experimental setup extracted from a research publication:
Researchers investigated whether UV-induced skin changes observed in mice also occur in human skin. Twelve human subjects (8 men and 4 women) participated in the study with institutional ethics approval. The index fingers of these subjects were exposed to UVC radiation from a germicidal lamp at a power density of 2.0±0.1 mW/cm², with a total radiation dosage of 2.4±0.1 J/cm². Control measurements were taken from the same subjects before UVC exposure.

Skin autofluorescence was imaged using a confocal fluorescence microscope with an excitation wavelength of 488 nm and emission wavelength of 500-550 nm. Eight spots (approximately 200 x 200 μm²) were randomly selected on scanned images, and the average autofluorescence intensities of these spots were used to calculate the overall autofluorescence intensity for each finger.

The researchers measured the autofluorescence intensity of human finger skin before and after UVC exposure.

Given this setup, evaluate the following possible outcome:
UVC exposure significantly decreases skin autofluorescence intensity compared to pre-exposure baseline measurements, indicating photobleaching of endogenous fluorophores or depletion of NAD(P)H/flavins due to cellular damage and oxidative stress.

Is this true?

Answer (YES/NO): NO